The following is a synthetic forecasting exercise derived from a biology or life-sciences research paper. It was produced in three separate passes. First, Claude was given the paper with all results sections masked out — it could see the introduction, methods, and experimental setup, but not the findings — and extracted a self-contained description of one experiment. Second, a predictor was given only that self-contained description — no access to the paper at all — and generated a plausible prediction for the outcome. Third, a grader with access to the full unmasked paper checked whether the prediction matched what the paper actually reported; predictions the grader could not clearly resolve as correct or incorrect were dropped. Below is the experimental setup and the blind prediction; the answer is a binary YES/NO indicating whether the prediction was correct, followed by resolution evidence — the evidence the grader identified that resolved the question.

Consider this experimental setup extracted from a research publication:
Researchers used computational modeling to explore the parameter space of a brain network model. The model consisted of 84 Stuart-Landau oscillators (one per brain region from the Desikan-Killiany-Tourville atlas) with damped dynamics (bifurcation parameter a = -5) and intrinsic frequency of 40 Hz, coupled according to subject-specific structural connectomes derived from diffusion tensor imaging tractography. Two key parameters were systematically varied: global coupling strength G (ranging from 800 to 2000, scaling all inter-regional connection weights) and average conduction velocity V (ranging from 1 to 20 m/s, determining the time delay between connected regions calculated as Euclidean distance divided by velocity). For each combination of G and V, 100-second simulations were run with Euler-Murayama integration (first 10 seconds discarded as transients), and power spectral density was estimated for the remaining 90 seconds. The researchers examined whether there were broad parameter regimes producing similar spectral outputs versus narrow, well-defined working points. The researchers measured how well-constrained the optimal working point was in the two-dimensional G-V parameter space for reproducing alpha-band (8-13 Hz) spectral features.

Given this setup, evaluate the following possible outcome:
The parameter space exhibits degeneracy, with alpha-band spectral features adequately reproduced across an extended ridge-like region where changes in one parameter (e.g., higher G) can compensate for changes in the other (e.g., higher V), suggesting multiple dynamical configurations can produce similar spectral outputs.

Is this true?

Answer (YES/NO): YES